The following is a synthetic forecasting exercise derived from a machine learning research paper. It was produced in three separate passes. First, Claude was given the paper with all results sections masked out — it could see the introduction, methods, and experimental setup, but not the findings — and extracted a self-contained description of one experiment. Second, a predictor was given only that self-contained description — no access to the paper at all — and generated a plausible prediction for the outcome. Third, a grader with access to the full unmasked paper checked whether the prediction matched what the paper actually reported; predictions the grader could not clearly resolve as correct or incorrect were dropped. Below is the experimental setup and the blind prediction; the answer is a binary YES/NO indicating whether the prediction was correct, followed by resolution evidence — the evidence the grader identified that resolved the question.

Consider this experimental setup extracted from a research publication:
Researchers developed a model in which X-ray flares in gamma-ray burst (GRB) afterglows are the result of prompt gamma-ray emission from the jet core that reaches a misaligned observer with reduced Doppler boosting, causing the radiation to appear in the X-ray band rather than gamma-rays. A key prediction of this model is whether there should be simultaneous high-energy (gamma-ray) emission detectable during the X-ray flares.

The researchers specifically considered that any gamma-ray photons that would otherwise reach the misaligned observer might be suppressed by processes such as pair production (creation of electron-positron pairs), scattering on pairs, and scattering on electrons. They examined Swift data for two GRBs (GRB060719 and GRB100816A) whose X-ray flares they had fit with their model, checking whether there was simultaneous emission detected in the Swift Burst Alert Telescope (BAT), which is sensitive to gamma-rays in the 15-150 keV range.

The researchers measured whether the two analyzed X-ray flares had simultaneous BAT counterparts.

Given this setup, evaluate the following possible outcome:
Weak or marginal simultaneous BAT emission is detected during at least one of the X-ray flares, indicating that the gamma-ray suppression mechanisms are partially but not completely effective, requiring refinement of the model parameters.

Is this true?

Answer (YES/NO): NO